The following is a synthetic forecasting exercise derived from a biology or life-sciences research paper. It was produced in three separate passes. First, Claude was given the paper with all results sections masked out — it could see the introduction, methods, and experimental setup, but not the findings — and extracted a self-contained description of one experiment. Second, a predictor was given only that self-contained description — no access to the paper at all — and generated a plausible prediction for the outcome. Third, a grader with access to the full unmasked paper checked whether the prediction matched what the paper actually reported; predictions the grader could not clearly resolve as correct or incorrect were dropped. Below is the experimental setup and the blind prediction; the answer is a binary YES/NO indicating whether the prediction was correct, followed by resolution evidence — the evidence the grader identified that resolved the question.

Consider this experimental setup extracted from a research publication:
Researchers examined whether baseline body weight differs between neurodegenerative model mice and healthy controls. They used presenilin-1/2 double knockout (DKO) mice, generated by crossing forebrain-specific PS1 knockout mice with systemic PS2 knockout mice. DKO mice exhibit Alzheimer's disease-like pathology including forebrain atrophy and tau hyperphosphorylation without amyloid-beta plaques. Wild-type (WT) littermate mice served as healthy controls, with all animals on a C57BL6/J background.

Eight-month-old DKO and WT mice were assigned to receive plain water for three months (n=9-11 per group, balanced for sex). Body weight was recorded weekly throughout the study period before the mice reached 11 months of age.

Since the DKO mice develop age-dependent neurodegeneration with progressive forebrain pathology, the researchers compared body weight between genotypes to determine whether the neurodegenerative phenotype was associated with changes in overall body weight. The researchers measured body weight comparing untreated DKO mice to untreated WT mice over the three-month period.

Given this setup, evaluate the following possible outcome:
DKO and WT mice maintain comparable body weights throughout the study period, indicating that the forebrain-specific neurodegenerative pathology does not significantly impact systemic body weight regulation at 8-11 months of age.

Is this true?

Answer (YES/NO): YES